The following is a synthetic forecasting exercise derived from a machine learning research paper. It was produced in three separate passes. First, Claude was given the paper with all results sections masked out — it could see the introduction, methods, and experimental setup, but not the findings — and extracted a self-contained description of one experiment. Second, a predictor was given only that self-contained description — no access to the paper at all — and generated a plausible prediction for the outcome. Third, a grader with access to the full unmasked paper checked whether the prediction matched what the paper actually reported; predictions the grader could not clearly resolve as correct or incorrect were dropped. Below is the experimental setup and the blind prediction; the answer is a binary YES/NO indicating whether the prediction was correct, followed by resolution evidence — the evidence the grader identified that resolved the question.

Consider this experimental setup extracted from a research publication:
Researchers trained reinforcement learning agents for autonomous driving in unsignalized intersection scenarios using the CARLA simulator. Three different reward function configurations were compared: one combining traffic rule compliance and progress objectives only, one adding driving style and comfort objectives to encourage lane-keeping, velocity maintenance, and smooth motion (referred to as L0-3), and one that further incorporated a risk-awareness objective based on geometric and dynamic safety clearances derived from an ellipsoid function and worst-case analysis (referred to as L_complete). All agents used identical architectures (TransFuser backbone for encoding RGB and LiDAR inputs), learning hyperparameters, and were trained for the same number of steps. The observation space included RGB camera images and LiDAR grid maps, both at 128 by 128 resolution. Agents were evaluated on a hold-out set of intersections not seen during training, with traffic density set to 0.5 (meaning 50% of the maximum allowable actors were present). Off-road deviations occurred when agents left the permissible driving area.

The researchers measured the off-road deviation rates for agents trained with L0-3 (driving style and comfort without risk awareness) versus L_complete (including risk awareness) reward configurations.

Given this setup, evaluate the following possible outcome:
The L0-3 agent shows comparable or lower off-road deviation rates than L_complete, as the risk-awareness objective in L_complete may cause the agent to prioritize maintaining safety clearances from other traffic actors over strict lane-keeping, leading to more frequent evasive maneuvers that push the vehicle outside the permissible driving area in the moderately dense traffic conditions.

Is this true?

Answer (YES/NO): YES